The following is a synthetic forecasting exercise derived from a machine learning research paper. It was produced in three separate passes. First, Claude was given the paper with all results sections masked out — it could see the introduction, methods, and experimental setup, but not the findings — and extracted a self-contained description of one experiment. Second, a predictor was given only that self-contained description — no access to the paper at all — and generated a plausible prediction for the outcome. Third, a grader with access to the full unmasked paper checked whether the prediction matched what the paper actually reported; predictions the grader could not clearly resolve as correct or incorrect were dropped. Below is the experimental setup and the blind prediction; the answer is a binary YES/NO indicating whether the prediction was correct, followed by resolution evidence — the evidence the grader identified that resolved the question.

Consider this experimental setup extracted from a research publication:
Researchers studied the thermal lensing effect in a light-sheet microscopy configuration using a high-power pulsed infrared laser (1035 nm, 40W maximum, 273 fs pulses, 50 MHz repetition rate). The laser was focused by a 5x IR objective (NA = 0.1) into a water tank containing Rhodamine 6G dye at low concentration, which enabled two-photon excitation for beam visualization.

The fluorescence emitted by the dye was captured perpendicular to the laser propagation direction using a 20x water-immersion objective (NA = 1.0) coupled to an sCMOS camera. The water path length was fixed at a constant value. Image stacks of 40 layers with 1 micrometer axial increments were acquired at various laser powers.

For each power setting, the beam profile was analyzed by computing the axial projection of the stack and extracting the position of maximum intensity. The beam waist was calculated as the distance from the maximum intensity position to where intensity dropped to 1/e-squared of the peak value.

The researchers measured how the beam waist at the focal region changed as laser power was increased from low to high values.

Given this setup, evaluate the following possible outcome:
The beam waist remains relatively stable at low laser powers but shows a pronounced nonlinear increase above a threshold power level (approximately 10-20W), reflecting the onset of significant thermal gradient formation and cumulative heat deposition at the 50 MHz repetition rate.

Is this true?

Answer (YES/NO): NO